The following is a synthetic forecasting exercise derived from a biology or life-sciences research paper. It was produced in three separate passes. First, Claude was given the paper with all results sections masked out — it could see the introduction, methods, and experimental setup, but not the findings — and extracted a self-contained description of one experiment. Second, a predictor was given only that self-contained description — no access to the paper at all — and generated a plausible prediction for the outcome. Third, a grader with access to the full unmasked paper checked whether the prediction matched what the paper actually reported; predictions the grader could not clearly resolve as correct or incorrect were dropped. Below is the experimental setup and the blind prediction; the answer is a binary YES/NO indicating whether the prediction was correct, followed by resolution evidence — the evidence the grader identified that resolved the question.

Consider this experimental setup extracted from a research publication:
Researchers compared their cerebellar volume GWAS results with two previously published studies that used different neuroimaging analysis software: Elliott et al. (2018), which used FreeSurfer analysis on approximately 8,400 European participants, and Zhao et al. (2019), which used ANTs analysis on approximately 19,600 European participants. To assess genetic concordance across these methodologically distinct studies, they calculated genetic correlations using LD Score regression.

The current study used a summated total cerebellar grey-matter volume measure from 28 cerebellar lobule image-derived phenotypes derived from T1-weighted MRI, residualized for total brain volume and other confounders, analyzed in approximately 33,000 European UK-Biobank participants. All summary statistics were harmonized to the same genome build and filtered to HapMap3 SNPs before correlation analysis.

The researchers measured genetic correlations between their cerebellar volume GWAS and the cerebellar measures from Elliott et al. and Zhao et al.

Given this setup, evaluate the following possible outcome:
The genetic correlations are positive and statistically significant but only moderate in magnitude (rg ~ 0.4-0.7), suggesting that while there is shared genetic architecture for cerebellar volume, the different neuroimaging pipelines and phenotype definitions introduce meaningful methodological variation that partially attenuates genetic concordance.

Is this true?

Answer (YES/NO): NO